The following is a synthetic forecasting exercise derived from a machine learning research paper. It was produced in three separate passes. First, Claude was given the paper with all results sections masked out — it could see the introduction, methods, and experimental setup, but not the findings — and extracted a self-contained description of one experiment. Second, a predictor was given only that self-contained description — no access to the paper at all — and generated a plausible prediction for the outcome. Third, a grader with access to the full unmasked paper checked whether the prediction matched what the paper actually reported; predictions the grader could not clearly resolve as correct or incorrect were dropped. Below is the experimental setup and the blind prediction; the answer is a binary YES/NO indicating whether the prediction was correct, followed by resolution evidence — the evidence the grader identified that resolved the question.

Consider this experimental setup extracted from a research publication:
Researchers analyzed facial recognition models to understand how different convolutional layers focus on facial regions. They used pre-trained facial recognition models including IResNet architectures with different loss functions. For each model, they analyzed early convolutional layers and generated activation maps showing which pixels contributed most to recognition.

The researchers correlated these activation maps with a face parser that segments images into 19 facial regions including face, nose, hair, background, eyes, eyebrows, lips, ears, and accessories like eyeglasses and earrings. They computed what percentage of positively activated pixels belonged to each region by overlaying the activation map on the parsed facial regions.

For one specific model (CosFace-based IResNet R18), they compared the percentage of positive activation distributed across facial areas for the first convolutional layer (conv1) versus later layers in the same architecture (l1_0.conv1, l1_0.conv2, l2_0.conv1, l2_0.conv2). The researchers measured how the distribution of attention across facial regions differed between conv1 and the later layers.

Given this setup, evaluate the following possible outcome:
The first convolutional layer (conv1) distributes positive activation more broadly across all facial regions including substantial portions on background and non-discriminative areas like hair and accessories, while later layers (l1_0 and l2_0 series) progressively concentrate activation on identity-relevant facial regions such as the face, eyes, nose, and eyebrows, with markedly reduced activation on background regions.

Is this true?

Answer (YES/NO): NO